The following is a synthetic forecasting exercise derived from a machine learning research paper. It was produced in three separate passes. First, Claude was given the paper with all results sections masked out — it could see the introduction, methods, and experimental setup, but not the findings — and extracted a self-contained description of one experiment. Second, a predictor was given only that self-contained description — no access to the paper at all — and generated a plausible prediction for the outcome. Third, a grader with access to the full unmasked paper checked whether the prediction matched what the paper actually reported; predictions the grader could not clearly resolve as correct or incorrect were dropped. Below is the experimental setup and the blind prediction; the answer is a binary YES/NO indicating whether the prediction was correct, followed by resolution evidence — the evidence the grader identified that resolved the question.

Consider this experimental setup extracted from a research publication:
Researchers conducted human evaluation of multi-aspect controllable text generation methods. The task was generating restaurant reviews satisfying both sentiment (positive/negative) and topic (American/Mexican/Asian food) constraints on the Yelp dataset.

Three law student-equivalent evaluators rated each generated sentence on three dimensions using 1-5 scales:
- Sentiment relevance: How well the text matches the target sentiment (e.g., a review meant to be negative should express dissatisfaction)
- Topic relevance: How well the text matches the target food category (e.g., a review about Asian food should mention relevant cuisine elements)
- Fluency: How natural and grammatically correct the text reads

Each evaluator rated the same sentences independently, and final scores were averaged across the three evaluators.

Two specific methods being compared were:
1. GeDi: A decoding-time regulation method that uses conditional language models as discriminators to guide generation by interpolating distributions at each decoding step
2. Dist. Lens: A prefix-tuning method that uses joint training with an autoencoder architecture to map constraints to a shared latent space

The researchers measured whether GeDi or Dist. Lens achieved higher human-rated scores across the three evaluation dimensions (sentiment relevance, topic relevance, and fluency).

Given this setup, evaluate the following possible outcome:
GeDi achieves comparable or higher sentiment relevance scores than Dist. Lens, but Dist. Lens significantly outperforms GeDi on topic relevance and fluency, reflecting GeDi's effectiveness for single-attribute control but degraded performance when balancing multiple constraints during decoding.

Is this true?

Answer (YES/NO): NO